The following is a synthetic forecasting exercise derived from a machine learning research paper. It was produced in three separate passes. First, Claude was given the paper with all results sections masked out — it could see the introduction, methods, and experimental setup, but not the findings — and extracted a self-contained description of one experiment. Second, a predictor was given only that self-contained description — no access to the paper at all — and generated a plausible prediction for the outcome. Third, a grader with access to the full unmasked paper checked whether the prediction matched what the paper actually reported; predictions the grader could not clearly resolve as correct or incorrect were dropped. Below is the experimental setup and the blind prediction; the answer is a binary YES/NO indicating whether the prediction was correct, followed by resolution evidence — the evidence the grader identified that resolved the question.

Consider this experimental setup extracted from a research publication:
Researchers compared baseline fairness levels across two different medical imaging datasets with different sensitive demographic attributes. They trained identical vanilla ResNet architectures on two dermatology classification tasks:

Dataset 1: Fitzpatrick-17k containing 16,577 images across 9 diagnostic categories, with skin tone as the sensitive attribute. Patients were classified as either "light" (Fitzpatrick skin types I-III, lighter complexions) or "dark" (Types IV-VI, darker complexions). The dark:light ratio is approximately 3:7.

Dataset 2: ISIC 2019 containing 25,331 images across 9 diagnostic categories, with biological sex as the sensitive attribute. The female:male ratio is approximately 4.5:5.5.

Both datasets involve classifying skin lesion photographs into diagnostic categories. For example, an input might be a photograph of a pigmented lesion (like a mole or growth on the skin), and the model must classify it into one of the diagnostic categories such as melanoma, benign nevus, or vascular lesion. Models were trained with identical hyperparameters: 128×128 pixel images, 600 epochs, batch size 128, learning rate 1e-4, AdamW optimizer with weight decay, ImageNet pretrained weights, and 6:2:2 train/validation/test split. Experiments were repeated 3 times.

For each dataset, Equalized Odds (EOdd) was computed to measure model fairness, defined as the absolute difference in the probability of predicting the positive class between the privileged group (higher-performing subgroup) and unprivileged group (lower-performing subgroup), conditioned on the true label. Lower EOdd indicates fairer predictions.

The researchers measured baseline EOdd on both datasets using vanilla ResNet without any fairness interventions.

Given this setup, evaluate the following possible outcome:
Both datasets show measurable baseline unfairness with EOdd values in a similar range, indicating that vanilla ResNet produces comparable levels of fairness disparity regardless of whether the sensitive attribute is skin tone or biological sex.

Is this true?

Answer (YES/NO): NO